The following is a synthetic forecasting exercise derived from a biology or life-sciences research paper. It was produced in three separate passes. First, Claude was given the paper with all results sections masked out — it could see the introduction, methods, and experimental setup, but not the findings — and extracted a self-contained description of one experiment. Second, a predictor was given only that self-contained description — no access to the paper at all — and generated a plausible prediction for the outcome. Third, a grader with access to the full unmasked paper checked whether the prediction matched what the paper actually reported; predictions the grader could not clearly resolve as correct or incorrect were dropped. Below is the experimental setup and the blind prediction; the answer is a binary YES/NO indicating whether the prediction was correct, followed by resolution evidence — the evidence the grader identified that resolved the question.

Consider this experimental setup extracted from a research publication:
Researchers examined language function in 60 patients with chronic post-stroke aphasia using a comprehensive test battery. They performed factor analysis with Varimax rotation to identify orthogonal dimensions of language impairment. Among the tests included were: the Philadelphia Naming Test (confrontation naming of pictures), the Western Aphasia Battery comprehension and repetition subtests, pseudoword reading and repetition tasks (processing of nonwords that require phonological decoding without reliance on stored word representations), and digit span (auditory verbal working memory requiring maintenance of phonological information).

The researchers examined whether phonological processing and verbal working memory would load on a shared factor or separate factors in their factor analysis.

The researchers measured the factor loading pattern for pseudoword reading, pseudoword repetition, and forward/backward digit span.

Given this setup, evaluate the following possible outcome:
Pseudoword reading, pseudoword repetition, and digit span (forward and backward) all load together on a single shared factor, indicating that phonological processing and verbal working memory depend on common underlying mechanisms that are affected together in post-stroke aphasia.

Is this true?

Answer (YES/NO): YES